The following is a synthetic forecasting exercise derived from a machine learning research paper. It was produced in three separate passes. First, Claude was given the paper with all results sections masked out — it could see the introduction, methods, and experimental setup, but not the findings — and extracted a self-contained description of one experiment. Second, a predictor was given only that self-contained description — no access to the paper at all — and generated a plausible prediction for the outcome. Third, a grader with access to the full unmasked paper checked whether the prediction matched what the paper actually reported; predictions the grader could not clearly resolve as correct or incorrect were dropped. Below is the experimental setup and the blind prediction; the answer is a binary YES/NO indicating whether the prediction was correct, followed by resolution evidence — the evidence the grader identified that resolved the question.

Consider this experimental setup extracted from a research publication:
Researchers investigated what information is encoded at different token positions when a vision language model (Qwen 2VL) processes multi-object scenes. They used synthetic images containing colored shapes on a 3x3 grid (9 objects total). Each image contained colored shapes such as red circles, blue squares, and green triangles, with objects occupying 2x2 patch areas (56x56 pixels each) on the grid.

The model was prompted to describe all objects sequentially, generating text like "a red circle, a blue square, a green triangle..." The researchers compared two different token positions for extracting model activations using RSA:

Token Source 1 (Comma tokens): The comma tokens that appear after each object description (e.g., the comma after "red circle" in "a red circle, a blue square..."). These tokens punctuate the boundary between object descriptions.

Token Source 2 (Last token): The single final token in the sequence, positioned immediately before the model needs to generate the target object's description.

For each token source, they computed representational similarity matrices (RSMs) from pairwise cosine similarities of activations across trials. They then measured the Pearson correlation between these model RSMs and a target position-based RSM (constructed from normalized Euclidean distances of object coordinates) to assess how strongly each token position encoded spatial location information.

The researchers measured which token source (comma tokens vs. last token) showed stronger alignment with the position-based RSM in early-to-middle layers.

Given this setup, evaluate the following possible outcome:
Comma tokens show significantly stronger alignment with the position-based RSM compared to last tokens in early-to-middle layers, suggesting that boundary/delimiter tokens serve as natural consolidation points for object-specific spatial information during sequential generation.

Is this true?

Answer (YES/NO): YES